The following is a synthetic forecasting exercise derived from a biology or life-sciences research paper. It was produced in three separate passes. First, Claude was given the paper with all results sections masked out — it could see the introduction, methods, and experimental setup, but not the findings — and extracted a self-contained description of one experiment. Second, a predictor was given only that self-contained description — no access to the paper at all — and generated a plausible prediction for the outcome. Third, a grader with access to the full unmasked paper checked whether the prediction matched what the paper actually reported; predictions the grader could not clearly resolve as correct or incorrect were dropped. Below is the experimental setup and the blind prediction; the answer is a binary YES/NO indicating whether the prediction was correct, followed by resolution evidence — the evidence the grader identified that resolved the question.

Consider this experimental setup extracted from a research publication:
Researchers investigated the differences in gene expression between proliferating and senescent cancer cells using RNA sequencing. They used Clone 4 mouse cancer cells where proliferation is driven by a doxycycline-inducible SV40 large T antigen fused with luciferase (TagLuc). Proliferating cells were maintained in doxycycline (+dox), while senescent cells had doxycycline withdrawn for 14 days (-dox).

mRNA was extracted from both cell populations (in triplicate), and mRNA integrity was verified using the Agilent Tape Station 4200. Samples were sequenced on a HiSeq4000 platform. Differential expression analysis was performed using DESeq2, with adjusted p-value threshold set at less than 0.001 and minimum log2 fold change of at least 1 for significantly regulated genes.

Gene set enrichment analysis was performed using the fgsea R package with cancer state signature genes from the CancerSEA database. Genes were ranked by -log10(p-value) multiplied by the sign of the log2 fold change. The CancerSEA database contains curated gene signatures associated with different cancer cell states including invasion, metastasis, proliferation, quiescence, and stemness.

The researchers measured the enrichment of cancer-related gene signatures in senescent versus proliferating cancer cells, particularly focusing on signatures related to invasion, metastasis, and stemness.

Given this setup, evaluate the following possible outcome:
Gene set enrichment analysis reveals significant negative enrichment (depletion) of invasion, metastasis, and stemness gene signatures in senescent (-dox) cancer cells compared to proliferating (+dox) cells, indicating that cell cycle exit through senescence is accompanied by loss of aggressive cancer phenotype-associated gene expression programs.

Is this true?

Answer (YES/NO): NO